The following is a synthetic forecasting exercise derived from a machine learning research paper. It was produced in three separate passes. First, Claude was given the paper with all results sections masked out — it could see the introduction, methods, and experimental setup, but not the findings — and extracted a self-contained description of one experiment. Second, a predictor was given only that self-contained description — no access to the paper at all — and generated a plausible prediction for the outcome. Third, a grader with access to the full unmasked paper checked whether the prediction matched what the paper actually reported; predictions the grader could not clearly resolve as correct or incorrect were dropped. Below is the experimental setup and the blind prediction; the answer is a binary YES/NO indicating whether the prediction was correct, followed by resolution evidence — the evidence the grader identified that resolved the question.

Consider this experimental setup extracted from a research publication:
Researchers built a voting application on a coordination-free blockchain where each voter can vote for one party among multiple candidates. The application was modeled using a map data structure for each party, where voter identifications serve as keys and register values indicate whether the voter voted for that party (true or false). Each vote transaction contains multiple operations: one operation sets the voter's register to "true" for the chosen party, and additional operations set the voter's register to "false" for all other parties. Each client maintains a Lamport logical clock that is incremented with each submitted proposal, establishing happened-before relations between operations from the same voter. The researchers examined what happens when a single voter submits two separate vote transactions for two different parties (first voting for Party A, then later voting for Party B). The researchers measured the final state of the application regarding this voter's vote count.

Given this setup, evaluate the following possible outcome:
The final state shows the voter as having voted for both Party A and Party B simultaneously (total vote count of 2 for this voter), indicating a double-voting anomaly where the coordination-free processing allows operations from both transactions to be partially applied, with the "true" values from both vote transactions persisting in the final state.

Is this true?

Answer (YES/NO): NO